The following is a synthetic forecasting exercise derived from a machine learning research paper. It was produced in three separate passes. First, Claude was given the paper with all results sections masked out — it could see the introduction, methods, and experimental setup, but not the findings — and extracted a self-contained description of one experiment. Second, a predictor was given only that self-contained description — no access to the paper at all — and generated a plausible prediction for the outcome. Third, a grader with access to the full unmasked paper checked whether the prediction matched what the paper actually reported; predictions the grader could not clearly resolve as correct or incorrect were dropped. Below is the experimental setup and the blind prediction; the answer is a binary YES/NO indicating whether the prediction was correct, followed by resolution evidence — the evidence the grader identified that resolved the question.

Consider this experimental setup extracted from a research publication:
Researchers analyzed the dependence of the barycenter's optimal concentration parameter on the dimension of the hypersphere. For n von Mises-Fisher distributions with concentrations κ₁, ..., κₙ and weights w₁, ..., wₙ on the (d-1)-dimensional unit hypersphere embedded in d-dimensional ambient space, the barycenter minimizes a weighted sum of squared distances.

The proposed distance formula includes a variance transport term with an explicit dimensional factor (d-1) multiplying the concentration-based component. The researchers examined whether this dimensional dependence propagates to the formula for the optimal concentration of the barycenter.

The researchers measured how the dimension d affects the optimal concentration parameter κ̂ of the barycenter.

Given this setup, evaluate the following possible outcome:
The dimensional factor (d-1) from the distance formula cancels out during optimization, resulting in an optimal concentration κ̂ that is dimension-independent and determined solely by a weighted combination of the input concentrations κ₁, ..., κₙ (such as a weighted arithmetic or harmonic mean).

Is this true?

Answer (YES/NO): YES